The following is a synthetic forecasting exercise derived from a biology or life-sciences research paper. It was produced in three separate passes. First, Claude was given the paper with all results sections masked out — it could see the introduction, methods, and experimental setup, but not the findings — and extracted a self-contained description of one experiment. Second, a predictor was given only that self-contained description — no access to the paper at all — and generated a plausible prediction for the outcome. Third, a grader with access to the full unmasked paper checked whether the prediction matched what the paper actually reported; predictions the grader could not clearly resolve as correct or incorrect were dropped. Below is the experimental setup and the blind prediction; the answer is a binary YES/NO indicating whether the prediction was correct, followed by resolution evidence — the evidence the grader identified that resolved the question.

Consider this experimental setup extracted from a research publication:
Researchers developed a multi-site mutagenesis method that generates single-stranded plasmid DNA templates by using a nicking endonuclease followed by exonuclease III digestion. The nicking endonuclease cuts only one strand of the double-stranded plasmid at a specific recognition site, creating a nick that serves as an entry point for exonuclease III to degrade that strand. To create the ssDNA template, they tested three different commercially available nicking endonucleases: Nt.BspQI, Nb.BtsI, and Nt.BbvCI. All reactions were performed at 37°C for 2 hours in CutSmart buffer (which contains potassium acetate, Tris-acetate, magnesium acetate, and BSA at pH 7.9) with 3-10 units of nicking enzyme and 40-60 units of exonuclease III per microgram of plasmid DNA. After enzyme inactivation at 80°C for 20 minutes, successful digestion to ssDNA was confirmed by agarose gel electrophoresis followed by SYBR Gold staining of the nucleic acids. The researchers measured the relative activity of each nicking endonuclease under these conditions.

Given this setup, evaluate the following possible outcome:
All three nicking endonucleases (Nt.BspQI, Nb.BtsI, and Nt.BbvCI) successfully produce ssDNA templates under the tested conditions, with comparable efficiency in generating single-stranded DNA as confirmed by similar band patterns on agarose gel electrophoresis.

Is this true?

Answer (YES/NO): NO